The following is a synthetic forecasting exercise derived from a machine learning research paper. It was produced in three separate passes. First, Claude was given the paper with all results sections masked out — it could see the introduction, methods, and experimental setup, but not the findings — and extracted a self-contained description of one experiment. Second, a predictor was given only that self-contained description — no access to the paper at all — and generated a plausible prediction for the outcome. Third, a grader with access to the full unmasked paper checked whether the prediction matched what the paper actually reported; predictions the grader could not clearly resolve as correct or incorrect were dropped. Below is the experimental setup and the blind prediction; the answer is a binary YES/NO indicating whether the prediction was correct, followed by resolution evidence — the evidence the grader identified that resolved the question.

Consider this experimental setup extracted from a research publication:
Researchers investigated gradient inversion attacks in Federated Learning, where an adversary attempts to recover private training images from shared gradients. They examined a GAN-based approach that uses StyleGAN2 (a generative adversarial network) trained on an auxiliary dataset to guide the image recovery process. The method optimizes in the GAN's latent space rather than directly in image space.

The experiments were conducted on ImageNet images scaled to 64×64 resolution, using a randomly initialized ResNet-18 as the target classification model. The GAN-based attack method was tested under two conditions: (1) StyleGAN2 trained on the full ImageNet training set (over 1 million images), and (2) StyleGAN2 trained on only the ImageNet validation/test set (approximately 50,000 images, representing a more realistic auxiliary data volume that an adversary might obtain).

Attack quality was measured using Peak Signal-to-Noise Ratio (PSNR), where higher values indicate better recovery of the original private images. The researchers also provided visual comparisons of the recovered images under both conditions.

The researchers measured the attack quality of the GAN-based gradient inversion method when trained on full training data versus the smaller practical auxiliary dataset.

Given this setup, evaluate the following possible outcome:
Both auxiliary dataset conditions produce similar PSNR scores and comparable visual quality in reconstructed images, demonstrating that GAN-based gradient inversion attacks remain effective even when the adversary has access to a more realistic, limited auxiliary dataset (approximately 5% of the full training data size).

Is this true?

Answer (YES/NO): NO